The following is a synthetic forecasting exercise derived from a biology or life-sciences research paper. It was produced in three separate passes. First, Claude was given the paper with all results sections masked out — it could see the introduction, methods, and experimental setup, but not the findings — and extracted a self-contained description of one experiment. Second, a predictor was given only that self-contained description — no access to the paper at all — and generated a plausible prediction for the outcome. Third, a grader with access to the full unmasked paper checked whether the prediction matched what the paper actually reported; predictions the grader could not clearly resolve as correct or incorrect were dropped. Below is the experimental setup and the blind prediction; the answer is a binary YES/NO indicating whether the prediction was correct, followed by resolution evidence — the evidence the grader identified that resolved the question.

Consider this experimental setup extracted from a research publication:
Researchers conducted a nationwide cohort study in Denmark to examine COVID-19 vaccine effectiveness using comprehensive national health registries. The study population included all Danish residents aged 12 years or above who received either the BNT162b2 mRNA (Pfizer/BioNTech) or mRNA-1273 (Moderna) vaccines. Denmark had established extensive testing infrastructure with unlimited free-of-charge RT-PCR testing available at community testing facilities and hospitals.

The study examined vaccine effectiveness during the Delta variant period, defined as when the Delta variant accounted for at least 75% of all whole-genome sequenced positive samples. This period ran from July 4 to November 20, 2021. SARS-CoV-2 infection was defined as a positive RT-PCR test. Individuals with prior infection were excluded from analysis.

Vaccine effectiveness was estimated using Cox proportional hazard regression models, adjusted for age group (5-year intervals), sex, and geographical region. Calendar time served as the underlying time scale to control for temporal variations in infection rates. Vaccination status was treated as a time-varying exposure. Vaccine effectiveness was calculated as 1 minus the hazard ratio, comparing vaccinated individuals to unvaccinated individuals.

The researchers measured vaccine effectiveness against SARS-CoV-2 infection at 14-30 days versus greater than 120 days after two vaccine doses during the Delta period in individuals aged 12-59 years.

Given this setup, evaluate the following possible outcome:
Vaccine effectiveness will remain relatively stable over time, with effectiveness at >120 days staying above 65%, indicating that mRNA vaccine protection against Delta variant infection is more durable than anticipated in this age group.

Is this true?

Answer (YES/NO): NO